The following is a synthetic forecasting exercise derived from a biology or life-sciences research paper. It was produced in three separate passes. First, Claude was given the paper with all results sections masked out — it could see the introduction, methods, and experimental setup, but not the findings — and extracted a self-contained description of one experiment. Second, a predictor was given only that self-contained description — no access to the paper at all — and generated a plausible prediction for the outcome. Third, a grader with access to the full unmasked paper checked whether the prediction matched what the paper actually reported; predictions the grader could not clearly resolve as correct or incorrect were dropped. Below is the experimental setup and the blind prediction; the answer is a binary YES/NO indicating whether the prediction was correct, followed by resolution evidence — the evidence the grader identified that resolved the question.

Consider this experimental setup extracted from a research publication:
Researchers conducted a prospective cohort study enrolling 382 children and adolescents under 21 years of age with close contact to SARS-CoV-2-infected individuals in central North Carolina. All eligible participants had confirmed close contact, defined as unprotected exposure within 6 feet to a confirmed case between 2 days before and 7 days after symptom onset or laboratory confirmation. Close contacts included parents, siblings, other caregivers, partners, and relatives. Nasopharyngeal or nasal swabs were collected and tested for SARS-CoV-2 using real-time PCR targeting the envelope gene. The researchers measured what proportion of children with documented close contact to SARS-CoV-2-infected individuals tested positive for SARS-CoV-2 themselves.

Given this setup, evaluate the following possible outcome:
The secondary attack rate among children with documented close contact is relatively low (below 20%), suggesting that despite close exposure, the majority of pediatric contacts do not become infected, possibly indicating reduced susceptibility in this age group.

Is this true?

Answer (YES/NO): NO